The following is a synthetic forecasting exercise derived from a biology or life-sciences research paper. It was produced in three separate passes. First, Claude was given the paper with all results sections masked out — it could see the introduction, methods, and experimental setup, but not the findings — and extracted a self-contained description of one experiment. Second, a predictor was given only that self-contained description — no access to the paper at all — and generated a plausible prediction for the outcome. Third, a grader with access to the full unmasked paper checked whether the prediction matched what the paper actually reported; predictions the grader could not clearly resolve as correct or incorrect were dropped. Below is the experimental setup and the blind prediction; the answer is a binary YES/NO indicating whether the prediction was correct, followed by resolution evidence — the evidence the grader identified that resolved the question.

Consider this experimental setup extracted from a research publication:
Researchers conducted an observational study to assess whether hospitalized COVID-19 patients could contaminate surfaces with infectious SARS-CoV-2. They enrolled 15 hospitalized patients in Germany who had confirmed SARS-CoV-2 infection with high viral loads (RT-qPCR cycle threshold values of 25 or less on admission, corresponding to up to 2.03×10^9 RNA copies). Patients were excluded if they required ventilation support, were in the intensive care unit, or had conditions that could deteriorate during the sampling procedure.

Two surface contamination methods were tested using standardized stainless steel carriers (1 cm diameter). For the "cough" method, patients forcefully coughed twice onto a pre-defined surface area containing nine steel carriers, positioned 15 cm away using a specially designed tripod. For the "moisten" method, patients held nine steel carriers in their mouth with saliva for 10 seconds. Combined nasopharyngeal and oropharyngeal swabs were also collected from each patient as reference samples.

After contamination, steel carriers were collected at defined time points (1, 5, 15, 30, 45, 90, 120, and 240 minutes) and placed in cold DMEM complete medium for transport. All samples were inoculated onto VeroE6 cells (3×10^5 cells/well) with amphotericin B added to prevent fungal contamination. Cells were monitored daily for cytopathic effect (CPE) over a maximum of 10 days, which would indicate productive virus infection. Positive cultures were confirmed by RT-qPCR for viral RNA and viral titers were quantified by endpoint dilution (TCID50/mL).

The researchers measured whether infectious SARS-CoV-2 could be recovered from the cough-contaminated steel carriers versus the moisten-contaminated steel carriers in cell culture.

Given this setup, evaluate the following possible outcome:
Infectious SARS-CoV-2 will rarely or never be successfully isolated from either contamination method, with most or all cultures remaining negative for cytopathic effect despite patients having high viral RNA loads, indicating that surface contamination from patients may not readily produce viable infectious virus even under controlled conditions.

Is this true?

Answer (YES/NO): NO